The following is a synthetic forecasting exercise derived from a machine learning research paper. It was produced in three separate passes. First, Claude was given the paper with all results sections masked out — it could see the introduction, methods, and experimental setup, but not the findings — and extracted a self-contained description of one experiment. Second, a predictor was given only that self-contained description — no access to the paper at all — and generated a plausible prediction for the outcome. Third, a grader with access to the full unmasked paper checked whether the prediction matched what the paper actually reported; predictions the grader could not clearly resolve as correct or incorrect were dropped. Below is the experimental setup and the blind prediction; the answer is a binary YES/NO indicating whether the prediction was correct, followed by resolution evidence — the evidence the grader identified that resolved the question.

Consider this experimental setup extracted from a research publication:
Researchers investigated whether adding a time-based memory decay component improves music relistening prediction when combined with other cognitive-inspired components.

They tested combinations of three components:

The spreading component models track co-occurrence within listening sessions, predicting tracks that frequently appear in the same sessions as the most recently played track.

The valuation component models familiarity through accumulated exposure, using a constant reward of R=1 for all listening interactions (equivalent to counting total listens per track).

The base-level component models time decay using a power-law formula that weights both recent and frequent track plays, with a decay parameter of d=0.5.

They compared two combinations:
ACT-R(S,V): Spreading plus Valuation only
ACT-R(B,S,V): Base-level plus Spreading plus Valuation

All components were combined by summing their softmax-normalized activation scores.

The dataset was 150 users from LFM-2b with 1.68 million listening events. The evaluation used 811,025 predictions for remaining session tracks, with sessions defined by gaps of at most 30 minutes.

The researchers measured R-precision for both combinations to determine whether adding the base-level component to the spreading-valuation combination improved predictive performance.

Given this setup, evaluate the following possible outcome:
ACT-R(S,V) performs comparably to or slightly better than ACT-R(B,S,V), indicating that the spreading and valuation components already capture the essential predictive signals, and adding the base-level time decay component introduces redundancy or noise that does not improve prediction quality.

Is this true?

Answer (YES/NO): NO